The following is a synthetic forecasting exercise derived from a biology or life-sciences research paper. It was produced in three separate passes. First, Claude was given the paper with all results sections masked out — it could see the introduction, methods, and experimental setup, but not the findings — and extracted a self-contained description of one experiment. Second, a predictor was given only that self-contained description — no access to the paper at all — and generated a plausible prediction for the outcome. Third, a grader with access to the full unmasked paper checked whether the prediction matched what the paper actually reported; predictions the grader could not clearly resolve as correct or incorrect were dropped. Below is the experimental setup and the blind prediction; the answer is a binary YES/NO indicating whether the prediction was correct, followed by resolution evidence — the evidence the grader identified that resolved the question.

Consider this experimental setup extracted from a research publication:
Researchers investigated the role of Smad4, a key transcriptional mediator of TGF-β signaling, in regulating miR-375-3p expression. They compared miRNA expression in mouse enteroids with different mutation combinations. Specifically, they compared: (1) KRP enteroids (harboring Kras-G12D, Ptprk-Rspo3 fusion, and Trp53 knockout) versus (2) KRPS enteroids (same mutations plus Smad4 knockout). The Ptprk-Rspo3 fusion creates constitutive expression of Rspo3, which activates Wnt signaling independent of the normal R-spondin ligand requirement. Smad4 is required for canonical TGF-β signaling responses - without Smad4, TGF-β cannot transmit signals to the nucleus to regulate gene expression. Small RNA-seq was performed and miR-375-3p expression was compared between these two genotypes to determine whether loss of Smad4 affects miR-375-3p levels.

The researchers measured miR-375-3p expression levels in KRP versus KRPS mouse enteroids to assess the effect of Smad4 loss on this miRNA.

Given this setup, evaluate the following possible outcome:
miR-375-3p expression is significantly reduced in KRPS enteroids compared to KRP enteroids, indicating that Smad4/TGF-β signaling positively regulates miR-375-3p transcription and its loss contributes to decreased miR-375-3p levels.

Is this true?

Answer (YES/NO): YES